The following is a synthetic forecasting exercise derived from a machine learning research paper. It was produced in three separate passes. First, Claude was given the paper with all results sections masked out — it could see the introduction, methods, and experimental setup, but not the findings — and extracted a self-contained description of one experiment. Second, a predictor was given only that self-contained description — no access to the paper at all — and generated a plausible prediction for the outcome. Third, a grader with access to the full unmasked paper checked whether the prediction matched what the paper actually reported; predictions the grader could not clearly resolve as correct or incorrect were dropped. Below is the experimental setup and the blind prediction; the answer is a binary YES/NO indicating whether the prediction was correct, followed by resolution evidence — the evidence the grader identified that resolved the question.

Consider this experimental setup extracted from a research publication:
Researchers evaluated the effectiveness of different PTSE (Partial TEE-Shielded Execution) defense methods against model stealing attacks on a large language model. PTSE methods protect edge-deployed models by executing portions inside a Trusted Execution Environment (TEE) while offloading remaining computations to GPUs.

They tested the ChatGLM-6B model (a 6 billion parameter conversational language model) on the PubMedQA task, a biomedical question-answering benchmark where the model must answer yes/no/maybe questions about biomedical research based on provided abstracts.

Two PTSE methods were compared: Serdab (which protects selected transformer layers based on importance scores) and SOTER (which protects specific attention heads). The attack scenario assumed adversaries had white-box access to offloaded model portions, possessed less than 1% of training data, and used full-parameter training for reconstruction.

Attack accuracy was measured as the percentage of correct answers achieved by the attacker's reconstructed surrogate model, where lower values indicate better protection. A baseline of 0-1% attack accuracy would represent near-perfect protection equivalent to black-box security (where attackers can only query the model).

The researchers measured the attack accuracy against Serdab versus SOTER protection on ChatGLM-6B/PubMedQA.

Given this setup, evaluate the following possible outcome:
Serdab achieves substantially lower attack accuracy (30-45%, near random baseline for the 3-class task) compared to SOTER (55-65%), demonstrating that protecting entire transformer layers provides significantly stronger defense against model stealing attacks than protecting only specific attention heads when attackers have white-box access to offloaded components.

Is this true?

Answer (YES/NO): NO